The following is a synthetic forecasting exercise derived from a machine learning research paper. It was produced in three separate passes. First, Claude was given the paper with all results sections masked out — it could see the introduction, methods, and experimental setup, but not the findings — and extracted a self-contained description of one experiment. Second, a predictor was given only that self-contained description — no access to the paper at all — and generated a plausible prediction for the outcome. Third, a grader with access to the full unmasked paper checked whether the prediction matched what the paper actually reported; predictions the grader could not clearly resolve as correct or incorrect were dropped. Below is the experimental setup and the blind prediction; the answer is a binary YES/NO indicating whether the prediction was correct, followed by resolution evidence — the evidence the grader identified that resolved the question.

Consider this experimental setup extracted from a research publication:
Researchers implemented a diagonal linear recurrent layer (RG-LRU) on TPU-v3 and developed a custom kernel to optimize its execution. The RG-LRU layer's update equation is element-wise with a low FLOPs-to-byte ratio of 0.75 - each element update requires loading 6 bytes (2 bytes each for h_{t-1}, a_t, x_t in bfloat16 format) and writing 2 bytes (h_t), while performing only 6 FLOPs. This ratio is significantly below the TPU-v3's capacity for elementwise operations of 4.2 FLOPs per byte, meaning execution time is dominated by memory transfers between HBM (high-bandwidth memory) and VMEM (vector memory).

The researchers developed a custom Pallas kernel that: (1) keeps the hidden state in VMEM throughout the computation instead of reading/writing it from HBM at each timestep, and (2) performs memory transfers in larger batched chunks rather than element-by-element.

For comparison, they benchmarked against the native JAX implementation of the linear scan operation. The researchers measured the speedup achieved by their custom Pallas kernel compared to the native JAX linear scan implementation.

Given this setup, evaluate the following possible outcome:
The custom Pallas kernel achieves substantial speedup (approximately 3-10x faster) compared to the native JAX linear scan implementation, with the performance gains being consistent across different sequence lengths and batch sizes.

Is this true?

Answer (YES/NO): NO